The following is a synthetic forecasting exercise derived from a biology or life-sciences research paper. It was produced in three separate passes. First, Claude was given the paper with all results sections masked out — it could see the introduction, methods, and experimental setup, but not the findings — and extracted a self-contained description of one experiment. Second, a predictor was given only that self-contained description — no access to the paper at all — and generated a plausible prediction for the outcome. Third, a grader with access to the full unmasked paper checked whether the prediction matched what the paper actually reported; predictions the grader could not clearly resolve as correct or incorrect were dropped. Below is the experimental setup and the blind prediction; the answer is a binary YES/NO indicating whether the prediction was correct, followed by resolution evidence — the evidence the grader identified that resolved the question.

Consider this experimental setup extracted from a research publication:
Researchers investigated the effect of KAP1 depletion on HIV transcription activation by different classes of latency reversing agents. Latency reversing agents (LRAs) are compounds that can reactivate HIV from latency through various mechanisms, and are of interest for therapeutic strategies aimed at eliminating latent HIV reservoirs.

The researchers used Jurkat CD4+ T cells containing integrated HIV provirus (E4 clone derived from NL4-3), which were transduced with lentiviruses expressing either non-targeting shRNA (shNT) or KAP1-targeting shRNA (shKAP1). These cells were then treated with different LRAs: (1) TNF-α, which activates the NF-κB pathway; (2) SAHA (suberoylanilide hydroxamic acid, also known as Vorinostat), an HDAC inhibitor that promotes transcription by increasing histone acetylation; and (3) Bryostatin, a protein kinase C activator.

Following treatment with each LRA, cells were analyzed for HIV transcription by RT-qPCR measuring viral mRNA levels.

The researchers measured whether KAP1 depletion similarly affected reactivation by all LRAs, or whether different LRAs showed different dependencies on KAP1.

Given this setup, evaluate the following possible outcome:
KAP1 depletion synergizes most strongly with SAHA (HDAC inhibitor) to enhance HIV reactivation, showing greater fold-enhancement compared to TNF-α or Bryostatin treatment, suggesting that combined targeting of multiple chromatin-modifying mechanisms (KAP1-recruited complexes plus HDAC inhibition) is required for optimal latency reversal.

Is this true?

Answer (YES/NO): NO